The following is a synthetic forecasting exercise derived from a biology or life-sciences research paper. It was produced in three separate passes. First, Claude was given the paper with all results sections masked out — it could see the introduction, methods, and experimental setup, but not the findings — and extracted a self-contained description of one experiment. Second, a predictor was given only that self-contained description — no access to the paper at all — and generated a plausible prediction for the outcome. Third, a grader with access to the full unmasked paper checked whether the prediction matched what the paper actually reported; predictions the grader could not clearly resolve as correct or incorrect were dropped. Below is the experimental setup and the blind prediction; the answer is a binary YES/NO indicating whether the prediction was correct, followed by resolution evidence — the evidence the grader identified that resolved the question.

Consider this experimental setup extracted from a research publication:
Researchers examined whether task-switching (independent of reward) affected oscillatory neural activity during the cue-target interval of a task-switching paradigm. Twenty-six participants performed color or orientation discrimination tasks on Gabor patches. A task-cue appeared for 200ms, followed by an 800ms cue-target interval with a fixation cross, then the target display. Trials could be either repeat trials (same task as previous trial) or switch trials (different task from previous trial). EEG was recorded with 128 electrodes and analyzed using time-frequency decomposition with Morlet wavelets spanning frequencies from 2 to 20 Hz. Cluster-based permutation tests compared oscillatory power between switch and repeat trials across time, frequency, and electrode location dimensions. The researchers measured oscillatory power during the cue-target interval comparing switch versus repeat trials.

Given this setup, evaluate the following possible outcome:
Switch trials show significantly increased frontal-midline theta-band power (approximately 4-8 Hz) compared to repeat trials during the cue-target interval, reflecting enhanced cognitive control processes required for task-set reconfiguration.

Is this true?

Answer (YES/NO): NO